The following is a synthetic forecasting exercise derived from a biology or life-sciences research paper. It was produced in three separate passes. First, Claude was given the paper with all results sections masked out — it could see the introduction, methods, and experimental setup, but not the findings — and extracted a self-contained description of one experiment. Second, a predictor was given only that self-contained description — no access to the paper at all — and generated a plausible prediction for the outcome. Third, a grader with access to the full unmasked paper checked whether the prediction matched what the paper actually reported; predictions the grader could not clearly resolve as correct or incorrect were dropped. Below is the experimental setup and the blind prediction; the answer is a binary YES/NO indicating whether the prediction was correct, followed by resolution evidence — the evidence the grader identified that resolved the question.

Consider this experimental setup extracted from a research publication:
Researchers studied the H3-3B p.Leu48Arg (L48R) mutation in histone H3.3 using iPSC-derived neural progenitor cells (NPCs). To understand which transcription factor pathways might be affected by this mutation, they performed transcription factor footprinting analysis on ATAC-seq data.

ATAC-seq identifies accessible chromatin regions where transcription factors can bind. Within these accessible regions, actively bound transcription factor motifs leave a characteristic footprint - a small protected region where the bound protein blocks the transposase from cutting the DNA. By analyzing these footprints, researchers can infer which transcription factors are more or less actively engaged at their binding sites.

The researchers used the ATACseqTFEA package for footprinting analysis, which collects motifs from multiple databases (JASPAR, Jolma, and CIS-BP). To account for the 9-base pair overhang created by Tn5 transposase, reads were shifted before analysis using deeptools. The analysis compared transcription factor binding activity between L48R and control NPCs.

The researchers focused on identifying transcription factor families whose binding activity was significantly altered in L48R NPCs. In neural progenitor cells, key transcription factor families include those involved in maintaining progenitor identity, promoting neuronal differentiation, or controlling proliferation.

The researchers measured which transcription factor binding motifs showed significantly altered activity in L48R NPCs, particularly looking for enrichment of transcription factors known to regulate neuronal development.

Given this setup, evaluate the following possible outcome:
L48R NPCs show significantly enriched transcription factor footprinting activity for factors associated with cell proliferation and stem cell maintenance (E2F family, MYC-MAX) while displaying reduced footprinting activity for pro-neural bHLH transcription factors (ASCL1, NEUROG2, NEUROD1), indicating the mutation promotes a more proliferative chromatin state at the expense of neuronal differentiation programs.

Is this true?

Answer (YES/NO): NO